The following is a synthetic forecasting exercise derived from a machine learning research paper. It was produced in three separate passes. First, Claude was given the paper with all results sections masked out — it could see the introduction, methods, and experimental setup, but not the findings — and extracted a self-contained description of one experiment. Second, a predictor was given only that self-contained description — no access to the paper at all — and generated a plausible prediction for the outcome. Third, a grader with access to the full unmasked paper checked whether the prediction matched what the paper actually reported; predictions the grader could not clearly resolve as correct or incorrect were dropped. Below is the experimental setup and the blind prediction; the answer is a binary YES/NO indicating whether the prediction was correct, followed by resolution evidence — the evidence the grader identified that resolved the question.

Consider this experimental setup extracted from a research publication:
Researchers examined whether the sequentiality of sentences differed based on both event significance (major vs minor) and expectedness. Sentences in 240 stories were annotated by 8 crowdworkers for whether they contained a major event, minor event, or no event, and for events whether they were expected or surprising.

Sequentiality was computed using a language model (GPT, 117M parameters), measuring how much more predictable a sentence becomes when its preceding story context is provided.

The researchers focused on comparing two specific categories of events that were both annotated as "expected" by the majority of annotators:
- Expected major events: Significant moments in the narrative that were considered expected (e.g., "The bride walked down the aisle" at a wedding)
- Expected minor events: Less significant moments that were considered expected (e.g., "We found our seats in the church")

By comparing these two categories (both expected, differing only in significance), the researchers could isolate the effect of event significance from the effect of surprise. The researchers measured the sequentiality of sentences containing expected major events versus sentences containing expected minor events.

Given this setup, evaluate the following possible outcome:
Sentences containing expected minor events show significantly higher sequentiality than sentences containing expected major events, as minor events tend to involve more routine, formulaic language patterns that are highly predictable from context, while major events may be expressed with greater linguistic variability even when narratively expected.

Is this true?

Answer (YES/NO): YES